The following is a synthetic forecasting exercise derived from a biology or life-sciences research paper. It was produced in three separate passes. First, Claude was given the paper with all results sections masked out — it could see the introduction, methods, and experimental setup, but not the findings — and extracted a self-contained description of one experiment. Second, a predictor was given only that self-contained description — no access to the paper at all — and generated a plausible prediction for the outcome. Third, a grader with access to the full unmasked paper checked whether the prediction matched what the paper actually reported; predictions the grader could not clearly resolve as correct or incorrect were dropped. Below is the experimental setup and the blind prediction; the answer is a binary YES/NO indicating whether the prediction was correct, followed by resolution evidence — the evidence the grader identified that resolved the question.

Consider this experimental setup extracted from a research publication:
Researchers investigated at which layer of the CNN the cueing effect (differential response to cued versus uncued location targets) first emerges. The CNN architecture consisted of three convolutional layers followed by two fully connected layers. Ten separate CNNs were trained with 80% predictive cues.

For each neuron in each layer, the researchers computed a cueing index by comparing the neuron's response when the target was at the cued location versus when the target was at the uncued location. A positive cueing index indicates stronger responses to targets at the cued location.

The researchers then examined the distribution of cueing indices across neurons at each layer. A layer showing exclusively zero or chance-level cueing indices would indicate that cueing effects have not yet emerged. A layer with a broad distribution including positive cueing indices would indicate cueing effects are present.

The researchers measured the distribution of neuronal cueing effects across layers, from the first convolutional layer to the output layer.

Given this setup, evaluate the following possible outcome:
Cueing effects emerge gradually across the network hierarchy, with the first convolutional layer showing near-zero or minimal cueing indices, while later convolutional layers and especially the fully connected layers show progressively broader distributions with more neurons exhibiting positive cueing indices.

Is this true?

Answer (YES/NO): YES